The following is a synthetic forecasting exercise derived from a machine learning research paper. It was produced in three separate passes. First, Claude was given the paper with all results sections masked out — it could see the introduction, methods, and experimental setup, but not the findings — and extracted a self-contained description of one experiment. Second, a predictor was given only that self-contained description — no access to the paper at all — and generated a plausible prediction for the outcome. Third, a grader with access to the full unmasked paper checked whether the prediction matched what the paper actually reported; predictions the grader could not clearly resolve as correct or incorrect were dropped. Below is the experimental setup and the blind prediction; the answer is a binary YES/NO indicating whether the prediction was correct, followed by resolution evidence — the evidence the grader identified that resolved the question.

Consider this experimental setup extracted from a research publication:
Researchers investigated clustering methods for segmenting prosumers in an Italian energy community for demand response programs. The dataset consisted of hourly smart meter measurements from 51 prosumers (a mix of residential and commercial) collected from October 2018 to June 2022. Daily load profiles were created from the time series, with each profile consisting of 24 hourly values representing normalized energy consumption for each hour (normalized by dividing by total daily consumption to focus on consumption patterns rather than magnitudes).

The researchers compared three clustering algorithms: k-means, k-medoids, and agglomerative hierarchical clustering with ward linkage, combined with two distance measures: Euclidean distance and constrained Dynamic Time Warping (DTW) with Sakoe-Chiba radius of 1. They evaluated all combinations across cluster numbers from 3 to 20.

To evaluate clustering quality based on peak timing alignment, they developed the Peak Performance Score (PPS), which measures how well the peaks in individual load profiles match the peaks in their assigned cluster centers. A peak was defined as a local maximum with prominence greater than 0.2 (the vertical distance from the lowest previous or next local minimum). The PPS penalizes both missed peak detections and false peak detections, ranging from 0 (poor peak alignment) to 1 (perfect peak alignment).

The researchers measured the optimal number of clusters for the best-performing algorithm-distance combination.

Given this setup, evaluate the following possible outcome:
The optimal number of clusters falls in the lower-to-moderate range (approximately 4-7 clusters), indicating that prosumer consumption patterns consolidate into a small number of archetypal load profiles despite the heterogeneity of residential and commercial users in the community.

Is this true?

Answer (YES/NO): NO